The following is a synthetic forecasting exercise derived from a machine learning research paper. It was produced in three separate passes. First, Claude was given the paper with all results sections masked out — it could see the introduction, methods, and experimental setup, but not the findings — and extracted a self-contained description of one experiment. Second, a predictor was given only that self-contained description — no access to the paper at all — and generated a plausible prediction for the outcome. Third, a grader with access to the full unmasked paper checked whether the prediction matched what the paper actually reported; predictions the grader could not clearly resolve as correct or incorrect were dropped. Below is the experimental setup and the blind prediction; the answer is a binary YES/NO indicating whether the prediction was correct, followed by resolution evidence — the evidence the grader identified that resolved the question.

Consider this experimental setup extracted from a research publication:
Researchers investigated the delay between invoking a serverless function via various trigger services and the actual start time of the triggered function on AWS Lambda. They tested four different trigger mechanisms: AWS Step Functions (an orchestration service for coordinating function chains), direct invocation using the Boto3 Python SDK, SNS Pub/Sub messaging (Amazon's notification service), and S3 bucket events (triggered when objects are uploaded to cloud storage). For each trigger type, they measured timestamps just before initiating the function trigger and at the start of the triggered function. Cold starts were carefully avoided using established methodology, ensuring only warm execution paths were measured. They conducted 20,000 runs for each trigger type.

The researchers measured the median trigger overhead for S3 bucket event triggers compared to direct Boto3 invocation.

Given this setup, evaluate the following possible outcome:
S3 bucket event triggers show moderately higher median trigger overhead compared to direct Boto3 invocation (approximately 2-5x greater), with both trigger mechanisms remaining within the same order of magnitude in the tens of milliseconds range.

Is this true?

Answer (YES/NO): NO